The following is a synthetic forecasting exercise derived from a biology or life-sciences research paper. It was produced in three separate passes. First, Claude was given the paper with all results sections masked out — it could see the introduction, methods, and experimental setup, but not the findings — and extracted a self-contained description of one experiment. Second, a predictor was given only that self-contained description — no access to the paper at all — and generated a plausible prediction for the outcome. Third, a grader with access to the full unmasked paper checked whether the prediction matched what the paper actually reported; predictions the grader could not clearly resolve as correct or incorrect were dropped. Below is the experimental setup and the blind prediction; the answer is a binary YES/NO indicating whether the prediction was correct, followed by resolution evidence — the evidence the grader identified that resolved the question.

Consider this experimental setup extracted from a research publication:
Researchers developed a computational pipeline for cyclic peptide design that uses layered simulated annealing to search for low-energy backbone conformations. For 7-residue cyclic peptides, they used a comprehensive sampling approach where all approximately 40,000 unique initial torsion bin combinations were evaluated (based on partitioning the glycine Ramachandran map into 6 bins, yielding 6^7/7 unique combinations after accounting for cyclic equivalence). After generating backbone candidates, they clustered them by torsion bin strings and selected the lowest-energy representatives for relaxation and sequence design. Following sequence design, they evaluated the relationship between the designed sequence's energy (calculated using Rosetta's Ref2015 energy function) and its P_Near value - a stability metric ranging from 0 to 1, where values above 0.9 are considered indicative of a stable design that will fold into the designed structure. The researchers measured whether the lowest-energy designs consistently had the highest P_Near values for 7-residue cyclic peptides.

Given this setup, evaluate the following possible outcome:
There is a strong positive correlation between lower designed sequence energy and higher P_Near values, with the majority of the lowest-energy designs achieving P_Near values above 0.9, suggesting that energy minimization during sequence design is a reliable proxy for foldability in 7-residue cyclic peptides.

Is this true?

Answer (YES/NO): NO